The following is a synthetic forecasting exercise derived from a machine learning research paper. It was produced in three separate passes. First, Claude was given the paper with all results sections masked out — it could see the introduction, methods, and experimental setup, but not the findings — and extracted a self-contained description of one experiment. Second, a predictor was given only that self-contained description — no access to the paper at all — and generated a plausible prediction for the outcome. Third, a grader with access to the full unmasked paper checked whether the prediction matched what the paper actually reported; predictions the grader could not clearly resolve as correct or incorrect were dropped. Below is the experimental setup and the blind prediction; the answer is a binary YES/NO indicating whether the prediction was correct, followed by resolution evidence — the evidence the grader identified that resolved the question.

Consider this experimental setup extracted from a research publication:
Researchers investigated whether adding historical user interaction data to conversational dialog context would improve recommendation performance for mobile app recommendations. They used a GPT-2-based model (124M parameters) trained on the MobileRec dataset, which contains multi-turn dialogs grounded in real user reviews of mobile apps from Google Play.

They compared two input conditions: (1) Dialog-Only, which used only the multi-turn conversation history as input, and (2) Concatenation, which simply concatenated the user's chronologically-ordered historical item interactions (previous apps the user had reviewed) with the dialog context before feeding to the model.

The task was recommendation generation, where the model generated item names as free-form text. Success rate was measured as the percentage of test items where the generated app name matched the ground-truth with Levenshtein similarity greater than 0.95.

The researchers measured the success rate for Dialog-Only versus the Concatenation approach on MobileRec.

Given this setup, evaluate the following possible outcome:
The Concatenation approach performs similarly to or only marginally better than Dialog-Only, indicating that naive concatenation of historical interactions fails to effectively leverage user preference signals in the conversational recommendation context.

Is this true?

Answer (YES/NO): NO